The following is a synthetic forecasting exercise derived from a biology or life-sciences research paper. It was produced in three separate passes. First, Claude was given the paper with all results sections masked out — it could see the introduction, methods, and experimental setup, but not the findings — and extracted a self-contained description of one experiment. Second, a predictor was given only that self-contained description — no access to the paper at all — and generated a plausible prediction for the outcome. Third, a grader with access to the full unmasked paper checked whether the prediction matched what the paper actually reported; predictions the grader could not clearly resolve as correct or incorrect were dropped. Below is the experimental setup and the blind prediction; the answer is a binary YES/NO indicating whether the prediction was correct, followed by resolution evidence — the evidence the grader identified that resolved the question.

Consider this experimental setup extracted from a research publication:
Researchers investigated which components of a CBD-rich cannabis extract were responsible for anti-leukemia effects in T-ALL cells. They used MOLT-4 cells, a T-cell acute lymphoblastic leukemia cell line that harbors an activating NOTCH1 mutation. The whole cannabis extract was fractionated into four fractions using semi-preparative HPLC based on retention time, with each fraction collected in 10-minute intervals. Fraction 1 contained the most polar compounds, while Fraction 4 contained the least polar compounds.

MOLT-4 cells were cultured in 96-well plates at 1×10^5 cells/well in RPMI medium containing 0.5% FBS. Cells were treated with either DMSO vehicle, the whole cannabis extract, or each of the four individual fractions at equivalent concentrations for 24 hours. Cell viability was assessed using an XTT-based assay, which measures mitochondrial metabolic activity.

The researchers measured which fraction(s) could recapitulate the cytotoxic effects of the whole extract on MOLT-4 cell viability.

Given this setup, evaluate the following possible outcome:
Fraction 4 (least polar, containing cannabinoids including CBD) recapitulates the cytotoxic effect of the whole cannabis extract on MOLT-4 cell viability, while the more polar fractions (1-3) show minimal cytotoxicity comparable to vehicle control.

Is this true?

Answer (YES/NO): NO